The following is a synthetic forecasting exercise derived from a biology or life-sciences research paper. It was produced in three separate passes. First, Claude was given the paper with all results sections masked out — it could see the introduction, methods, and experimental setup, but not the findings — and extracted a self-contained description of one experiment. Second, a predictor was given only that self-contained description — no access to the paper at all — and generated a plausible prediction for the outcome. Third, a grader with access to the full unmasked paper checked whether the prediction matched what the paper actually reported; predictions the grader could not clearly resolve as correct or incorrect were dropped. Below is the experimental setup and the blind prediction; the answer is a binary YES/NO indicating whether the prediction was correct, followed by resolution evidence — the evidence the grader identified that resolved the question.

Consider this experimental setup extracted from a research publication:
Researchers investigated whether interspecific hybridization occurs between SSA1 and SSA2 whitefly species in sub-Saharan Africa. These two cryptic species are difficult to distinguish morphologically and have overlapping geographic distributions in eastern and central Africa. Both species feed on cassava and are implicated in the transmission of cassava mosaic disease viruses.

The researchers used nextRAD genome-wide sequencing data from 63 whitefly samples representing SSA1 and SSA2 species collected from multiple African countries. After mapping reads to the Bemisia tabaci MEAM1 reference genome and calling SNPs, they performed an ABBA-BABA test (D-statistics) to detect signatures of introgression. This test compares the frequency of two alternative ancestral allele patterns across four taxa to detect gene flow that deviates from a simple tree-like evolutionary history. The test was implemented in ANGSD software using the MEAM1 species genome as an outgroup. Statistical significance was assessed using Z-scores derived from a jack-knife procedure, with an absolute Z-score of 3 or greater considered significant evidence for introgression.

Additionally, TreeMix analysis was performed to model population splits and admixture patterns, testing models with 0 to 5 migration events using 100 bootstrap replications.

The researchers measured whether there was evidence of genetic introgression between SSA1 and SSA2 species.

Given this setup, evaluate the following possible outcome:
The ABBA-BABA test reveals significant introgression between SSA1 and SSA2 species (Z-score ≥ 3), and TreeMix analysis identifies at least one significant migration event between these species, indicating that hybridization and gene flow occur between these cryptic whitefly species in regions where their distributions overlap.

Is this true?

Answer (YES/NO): YES